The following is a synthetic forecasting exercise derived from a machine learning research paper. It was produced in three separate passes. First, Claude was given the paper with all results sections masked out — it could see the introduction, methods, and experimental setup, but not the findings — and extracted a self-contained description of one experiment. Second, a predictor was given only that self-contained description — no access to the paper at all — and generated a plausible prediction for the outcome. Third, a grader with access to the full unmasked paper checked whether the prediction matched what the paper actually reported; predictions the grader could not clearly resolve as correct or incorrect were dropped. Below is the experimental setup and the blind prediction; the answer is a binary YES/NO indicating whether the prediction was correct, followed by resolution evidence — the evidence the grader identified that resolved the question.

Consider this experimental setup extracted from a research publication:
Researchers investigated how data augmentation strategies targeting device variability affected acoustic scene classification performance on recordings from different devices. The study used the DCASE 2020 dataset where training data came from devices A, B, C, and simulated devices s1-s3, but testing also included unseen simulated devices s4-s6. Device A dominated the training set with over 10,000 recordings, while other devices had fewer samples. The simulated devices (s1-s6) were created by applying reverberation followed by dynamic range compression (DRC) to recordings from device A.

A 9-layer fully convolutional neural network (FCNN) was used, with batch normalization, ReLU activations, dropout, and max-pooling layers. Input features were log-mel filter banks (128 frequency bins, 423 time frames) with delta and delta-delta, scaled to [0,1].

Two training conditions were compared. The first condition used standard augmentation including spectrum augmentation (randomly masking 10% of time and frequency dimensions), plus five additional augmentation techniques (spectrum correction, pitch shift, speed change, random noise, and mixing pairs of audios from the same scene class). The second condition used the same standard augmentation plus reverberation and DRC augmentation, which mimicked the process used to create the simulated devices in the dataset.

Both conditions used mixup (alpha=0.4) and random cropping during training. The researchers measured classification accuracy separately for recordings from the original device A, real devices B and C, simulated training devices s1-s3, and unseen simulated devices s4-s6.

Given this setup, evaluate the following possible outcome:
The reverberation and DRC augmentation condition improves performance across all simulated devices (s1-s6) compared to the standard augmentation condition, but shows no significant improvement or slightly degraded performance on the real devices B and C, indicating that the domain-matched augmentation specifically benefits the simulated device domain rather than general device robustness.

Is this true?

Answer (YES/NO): YES